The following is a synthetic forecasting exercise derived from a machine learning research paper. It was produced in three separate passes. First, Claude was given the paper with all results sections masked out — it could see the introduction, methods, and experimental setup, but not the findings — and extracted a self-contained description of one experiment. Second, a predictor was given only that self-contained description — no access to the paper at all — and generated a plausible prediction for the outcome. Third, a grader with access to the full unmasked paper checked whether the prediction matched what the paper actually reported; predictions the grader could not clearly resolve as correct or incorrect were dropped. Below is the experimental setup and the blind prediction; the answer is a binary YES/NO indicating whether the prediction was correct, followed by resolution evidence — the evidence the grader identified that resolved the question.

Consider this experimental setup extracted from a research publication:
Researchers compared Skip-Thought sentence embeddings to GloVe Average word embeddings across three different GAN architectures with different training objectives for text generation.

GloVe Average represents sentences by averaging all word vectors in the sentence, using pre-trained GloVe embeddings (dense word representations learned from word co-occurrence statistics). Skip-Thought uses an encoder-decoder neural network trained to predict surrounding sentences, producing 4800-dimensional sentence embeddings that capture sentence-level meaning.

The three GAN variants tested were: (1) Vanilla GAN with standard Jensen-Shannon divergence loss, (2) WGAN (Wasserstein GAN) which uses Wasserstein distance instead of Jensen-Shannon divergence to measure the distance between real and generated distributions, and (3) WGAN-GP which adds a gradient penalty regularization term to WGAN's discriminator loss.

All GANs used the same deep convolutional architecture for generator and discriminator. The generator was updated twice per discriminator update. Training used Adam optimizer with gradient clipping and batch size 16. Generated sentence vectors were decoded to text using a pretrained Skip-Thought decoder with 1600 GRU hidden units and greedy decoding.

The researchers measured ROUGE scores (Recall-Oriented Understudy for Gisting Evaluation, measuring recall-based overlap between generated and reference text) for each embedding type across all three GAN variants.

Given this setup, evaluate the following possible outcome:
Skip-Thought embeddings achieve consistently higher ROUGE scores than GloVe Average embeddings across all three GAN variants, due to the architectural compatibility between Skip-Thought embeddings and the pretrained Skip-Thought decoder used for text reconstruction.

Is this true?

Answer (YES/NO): NO